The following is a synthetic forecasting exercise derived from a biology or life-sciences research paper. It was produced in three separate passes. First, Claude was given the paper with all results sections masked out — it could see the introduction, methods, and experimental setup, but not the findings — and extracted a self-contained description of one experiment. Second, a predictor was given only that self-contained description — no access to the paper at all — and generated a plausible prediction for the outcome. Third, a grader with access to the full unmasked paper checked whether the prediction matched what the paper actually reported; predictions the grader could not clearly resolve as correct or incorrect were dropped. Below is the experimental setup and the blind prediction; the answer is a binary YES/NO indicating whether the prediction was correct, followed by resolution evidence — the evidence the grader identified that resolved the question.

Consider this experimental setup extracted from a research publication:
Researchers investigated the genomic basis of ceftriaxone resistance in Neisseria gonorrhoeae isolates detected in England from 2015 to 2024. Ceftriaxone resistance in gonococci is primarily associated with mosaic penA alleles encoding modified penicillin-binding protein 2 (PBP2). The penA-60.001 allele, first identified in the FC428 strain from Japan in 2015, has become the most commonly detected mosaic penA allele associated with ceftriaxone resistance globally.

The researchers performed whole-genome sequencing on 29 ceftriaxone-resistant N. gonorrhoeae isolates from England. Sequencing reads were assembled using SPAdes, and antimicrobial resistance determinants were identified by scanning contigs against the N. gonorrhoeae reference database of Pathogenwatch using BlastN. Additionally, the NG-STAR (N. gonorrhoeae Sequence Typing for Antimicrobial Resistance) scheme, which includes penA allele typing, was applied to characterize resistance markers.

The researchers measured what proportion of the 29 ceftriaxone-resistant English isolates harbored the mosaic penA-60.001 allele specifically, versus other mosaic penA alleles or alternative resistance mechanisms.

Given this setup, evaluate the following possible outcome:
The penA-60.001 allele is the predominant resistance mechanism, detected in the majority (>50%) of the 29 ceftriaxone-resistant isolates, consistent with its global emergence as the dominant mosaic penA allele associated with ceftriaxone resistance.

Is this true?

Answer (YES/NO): YES